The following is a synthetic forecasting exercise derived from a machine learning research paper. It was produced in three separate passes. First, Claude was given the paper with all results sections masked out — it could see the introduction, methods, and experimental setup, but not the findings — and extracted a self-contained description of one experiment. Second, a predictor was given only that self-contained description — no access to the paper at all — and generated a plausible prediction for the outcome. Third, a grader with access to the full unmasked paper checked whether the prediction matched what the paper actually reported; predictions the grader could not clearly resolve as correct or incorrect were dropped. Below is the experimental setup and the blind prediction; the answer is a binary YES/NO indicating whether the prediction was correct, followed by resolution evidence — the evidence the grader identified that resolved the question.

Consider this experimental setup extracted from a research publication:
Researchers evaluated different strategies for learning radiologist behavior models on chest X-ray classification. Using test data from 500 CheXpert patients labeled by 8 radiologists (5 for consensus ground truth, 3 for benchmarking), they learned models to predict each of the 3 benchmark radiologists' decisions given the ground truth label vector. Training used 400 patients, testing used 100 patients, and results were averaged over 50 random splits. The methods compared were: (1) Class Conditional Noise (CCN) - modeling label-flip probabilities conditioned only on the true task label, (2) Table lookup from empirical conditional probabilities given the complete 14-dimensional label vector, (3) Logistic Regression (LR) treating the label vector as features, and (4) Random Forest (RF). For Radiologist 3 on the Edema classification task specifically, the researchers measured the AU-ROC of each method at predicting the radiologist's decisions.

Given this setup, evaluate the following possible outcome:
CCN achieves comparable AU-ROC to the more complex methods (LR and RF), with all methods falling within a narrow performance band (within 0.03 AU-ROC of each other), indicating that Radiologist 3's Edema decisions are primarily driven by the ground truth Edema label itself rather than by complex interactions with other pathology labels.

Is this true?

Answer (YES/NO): NO